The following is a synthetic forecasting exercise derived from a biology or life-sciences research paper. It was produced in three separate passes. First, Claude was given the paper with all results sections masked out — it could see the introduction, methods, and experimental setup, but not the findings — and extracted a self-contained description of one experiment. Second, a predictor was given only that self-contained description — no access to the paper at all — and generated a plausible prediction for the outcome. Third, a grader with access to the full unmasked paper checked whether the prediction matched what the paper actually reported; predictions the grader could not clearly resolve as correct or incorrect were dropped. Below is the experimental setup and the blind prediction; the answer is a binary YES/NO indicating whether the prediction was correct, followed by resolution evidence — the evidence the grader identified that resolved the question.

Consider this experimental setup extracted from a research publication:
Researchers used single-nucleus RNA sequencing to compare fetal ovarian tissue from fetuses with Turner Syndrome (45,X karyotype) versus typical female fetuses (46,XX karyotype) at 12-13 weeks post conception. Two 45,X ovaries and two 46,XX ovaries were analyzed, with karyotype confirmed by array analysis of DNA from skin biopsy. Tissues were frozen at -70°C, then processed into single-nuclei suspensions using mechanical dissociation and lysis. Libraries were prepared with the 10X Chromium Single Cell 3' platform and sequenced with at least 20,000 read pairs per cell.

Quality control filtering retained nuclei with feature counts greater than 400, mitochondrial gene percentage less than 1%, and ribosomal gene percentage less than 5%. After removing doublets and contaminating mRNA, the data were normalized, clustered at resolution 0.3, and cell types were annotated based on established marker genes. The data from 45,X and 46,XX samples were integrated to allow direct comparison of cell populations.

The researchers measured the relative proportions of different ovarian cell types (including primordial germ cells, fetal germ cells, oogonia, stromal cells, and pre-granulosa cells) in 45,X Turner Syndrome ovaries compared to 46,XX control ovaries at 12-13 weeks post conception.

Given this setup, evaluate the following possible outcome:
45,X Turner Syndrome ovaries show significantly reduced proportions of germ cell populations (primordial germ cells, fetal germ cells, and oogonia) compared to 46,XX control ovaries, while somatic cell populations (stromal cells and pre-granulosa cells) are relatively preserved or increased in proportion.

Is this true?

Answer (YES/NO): NO